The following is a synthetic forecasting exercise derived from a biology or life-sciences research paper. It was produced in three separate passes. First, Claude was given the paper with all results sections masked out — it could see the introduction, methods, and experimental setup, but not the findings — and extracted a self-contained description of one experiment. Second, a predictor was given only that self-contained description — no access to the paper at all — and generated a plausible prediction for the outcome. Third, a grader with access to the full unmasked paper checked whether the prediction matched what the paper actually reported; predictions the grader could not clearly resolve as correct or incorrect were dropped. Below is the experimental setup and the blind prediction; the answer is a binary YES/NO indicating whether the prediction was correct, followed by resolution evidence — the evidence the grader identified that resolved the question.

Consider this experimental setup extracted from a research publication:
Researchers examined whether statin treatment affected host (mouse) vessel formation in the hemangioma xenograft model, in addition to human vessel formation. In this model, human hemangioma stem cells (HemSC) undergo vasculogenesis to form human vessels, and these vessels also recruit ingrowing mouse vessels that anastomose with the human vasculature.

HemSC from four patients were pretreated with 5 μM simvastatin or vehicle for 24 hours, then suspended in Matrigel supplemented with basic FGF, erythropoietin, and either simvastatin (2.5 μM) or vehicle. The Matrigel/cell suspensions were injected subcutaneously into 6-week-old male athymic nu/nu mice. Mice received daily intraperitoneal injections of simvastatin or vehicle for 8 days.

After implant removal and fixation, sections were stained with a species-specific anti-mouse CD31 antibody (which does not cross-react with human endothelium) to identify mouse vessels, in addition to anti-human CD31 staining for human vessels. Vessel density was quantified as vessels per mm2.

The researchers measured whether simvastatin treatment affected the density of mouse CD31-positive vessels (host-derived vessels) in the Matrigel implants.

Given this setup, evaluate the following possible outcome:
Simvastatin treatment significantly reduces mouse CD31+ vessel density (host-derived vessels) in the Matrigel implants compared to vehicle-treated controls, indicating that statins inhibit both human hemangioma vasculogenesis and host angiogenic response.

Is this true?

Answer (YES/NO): NO